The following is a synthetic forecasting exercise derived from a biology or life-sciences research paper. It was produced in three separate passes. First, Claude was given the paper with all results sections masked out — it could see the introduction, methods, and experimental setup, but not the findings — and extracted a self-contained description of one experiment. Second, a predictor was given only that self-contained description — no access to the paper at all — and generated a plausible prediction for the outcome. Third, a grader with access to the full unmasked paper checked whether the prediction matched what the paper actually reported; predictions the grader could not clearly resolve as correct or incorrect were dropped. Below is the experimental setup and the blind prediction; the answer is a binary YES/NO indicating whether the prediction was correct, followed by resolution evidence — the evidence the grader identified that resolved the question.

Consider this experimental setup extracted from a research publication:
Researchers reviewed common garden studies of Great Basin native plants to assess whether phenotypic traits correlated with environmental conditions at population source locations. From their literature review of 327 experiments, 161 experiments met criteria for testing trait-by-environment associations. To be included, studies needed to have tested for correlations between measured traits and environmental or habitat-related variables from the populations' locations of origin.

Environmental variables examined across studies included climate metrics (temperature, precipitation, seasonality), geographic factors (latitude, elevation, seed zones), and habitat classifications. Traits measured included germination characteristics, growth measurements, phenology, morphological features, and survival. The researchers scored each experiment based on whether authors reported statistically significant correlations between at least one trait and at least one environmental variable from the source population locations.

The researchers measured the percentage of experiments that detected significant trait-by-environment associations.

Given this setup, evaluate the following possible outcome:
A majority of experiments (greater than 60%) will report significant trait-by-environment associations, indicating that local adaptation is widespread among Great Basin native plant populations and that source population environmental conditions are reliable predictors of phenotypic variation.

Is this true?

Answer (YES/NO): YES